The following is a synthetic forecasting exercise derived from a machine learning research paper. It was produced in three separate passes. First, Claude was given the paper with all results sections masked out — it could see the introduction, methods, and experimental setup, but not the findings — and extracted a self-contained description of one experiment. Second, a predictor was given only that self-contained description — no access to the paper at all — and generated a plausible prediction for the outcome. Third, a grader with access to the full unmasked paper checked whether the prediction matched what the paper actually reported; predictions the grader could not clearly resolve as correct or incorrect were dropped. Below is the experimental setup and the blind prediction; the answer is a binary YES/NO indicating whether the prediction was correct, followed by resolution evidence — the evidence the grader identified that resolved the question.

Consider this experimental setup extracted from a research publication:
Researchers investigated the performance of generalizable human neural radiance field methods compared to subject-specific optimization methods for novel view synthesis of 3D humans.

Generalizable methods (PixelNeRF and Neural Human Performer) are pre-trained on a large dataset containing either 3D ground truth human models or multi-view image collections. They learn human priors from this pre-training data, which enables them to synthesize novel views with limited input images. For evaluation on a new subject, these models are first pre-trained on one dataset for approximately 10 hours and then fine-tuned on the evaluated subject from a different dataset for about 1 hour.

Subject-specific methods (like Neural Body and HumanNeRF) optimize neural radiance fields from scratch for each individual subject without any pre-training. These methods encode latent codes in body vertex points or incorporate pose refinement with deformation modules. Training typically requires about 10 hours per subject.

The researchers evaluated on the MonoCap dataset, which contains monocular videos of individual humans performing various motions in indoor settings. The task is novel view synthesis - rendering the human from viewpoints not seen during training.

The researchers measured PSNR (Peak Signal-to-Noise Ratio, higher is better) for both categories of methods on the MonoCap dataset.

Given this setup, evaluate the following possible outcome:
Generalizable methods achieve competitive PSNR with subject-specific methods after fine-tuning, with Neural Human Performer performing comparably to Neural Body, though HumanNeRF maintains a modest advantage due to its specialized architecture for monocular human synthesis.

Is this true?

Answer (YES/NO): NO